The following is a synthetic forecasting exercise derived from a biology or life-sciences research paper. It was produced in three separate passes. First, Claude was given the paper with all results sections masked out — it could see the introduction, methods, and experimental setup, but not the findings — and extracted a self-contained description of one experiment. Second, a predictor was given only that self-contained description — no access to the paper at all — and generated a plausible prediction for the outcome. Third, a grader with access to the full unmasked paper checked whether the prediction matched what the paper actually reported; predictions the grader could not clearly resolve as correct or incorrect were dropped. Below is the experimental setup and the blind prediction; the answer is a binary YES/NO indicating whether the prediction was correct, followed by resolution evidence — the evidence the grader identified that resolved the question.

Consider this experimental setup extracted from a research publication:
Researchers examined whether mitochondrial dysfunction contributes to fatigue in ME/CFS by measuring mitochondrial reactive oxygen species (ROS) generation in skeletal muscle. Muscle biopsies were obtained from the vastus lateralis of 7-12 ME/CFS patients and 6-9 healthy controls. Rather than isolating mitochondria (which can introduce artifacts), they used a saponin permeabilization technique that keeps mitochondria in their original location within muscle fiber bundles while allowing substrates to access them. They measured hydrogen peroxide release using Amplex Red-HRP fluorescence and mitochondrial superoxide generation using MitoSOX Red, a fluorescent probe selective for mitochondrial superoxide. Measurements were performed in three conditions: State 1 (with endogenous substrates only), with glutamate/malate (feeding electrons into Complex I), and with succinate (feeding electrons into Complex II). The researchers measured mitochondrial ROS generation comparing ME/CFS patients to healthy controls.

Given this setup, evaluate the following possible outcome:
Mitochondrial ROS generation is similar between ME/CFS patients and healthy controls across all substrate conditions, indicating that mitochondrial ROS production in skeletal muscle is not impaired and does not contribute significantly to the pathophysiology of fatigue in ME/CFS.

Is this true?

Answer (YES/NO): YES